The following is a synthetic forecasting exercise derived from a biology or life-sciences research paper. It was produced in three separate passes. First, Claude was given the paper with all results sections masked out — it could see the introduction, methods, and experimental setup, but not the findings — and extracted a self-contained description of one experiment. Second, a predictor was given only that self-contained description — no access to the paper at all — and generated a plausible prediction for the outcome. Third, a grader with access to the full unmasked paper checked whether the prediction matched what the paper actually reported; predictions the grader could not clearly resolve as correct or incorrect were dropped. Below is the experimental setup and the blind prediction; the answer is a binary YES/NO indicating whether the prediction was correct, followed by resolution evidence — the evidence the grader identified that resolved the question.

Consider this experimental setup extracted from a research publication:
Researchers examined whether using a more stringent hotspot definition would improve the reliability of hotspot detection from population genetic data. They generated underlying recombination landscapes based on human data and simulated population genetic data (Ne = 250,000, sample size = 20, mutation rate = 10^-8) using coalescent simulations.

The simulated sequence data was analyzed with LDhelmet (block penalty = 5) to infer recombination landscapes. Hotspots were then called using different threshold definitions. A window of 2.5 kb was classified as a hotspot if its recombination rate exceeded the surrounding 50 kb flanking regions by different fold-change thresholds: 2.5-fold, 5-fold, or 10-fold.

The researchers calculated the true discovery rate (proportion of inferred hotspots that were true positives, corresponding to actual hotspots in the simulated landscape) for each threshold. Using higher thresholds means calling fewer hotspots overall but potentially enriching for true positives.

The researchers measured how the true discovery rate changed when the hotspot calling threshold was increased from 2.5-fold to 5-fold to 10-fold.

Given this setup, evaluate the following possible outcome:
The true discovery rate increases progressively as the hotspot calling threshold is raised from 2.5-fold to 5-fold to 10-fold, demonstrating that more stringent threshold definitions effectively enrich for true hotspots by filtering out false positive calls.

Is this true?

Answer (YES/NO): NO